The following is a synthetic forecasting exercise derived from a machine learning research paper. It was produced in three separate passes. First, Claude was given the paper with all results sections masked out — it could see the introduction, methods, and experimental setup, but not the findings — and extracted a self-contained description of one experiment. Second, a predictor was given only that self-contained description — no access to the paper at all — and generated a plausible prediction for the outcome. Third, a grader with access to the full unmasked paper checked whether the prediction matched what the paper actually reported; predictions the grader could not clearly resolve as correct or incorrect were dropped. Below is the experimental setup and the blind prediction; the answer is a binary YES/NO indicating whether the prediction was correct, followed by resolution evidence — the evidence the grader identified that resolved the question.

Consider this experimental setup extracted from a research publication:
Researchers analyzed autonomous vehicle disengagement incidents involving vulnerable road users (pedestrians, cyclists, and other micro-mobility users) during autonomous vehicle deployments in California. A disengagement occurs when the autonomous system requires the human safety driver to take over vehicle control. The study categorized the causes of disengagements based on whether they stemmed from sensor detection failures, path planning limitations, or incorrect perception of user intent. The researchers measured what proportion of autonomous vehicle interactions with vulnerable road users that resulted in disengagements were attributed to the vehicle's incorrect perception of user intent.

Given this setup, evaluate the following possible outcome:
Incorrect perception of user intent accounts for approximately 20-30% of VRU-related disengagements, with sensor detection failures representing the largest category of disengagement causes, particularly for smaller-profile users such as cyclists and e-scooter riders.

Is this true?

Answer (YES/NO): NO